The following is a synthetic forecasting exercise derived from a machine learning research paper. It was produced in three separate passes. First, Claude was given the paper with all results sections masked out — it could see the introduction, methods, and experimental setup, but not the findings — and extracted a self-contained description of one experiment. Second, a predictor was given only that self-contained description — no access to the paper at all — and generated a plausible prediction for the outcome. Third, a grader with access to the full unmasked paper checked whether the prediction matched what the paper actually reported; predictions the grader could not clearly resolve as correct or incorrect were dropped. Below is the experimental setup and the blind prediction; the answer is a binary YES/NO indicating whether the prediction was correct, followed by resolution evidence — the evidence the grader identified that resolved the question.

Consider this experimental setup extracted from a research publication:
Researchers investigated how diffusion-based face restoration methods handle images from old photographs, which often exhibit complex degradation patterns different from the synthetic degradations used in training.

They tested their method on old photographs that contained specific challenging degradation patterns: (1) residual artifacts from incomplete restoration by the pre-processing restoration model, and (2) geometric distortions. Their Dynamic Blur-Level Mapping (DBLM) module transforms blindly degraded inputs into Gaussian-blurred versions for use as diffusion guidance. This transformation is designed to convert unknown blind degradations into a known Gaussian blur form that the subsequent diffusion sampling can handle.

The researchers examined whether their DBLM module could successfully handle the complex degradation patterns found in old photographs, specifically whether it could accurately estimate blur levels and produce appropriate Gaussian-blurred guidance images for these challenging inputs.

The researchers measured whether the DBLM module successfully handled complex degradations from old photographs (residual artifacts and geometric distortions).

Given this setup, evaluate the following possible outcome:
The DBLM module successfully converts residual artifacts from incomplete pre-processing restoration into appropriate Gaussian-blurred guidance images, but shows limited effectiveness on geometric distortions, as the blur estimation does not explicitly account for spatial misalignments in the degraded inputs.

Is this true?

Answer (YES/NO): NO